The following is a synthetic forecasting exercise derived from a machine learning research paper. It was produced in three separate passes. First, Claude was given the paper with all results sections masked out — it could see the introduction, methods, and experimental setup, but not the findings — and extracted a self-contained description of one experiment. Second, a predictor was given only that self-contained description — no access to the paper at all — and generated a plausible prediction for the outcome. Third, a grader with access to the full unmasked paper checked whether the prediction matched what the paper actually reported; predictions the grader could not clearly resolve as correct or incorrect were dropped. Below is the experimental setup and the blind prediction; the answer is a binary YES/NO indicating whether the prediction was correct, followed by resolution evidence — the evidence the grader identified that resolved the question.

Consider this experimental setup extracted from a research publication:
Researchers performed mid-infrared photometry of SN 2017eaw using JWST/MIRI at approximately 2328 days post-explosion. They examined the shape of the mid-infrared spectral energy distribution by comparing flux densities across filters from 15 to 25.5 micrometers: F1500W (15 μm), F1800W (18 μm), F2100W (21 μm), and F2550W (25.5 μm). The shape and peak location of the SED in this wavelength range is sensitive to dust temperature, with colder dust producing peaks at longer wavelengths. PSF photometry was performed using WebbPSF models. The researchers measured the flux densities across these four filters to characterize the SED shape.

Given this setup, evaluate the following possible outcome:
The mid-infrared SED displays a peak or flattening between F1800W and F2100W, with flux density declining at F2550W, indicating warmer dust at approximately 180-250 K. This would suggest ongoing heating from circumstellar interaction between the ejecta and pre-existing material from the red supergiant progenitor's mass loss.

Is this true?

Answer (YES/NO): NO